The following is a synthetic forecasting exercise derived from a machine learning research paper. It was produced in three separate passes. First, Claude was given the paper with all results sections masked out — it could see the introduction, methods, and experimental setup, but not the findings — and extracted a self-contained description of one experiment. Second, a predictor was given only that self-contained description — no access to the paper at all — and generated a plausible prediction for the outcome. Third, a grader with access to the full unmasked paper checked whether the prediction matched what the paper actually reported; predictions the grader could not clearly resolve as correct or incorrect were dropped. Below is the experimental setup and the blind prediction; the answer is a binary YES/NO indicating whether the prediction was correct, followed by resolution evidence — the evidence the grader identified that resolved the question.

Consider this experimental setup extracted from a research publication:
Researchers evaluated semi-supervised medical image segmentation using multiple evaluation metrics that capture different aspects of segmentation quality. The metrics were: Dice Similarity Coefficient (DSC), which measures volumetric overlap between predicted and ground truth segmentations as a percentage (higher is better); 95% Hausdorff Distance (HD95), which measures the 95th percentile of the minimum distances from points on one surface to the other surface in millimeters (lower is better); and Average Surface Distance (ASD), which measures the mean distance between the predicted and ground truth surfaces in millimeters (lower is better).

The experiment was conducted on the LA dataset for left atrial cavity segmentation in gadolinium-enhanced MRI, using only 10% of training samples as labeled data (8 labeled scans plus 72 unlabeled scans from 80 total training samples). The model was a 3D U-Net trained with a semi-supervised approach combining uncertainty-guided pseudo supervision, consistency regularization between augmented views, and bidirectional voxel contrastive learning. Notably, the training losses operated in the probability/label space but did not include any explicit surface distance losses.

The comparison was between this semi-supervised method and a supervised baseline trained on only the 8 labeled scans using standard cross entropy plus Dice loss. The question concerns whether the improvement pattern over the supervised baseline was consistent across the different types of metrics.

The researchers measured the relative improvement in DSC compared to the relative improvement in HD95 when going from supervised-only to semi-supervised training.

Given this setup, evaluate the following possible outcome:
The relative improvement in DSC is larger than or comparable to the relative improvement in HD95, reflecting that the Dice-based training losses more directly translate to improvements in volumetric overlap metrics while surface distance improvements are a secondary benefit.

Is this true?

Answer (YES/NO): NO